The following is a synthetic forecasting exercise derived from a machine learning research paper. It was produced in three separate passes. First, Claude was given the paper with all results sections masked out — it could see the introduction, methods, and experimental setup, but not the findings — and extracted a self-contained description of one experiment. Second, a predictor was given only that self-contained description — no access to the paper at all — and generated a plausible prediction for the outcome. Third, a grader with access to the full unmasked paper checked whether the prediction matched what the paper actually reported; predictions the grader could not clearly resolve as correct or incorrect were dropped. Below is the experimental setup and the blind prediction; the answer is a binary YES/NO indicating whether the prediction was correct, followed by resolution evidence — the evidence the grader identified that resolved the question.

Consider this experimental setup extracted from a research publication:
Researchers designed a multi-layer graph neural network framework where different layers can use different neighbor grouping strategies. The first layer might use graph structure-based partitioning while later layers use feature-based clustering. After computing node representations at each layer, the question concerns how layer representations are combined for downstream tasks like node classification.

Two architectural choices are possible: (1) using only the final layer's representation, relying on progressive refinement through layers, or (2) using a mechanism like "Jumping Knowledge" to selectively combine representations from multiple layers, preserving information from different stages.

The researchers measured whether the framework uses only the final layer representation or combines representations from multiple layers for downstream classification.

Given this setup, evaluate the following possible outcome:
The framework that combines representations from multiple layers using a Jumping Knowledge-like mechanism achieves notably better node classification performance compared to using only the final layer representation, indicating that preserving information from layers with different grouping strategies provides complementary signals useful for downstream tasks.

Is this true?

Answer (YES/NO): YES